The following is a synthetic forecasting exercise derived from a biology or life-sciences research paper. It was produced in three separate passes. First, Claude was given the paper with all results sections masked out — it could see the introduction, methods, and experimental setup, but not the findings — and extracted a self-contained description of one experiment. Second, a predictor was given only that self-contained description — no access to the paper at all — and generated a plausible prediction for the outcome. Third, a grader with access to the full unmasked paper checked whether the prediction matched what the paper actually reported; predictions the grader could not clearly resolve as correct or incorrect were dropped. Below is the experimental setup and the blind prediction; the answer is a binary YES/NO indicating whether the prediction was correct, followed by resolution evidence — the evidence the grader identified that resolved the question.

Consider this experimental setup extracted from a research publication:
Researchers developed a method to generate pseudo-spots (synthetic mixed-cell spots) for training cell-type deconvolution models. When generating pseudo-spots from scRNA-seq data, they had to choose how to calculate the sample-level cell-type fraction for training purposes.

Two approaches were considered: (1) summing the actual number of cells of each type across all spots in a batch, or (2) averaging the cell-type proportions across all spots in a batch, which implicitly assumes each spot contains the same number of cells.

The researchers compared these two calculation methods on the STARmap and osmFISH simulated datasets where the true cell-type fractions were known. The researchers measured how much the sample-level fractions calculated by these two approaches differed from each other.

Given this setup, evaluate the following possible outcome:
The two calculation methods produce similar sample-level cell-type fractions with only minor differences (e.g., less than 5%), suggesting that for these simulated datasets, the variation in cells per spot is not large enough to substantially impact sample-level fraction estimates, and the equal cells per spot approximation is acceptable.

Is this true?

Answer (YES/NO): YES